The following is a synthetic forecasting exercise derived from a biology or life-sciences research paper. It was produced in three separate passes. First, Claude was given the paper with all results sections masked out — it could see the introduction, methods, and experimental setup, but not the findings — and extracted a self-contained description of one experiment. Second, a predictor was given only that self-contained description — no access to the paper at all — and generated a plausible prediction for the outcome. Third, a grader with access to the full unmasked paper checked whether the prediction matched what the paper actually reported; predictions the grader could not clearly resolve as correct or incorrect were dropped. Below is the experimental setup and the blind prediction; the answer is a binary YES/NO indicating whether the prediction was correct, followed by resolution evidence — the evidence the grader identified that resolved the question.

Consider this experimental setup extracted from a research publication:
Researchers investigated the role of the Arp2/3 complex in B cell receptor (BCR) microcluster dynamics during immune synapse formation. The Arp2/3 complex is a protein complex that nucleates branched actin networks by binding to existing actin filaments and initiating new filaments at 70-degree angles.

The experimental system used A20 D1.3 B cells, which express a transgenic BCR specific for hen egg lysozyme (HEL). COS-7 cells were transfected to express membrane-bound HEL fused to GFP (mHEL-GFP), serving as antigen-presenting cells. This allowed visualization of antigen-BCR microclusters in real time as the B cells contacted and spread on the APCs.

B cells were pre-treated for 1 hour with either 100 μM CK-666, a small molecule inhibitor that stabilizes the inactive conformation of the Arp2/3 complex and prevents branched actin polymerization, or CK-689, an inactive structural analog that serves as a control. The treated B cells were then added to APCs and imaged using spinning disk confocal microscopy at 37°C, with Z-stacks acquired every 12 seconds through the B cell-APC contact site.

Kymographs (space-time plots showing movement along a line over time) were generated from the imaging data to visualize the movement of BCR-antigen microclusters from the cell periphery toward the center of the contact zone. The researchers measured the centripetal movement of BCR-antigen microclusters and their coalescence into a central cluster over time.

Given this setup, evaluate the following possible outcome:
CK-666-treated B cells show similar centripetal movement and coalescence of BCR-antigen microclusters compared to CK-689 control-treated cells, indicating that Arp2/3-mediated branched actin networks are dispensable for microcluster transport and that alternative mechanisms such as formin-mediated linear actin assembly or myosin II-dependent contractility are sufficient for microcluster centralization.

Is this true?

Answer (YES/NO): NO